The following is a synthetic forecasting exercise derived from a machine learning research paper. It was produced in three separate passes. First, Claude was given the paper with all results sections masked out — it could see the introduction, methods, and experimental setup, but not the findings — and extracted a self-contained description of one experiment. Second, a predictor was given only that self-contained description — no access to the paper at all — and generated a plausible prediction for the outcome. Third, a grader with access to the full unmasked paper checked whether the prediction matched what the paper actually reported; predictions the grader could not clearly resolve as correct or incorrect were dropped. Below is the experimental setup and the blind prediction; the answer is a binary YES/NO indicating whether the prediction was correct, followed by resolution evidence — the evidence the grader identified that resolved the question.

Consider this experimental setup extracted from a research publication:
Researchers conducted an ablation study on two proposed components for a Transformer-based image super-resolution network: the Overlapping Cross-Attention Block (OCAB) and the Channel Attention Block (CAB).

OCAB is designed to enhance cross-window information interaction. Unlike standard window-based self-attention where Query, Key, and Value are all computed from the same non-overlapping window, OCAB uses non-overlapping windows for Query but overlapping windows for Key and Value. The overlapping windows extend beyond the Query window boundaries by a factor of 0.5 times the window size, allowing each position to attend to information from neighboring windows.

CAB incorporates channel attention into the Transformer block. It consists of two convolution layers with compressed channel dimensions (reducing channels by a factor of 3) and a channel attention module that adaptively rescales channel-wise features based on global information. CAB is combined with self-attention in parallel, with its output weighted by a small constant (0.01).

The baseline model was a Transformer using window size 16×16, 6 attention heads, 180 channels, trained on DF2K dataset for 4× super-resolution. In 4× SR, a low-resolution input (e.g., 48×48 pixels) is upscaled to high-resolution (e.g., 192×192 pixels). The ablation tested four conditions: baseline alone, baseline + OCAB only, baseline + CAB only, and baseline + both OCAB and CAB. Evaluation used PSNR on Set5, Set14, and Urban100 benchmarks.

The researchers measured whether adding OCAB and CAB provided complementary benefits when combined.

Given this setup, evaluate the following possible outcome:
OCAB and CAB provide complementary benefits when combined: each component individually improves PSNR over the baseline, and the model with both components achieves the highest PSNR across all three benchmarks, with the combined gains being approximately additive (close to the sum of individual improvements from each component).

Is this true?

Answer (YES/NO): NO